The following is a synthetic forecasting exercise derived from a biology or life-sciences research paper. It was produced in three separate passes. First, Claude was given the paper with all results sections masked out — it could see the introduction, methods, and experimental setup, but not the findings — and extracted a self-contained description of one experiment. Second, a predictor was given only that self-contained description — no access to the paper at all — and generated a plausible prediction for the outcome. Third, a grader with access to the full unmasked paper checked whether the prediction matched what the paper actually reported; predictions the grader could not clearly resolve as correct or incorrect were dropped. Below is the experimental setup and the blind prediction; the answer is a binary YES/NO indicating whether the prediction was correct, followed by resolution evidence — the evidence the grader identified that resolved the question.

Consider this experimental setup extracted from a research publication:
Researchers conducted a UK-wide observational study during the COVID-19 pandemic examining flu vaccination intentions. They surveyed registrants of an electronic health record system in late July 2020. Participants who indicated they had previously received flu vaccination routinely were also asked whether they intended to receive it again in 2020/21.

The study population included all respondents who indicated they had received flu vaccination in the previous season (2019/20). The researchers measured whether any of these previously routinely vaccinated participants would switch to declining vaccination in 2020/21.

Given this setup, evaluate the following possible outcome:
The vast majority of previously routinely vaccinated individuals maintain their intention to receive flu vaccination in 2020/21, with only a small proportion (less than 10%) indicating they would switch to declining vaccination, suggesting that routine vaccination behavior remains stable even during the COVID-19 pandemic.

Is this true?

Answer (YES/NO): YES